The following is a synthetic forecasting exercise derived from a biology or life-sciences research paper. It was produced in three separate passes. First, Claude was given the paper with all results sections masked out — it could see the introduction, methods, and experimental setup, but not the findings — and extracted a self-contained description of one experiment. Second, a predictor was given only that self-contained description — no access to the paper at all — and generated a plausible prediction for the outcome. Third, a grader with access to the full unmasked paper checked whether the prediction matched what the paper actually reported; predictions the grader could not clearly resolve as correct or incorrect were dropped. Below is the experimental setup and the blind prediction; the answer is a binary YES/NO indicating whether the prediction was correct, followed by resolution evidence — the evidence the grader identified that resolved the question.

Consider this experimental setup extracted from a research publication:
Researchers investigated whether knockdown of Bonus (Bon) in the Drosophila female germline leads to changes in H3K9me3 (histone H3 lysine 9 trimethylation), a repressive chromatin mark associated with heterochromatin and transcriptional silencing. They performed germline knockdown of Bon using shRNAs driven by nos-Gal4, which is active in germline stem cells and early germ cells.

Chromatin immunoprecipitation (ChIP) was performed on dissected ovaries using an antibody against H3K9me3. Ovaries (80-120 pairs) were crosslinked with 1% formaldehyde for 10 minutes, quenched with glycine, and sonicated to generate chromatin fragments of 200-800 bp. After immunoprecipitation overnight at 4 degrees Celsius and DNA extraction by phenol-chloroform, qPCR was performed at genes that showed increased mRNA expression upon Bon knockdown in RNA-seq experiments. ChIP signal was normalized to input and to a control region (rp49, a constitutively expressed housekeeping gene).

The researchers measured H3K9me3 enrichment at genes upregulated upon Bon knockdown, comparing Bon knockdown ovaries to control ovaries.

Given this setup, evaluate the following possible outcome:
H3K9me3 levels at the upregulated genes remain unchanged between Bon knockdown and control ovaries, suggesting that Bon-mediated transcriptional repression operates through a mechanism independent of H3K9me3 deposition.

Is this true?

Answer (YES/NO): NO